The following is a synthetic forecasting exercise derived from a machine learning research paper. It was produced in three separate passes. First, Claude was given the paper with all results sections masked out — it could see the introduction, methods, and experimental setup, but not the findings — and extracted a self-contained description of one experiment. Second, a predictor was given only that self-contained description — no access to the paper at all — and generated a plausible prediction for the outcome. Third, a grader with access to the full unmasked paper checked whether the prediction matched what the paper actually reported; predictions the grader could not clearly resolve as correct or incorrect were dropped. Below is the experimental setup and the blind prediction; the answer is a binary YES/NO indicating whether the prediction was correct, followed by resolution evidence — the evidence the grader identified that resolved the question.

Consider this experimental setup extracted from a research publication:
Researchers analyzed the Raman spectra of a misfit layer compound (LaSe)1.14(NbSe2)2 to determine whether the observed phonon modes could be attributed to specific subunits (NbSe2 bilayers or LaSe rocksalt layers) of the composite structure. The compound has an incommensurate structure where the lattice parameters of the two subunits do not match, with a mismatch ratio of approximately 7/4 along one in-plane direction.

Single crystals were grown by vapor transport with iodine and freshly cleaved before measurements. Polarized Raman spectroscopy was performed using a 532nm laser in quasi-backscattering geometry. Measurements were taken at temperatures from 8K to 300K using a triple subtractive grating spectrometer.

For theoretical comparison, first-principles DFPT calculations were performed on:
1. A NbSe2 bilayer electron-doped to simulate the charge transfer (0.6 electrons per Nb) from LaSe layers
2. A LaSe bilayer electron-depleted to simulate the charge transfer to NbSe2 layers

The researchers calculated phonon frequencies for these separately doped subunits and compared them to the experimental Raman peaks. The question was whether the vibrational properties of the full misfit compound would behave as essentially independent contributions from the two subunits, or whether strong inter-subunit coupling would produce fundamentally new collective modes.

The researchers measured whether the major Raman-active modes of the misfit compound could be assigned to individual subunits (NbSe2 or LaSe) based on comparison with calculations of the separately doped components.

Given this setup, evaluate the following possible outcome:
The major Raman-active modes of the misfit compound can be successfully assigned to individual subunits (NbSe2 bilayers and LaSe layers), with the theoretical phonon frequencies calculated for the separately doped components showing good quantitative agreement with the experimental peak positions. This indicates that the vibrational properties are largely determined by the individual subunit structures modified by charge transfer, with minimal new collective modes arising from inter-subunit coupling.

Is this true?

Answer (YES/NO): YES